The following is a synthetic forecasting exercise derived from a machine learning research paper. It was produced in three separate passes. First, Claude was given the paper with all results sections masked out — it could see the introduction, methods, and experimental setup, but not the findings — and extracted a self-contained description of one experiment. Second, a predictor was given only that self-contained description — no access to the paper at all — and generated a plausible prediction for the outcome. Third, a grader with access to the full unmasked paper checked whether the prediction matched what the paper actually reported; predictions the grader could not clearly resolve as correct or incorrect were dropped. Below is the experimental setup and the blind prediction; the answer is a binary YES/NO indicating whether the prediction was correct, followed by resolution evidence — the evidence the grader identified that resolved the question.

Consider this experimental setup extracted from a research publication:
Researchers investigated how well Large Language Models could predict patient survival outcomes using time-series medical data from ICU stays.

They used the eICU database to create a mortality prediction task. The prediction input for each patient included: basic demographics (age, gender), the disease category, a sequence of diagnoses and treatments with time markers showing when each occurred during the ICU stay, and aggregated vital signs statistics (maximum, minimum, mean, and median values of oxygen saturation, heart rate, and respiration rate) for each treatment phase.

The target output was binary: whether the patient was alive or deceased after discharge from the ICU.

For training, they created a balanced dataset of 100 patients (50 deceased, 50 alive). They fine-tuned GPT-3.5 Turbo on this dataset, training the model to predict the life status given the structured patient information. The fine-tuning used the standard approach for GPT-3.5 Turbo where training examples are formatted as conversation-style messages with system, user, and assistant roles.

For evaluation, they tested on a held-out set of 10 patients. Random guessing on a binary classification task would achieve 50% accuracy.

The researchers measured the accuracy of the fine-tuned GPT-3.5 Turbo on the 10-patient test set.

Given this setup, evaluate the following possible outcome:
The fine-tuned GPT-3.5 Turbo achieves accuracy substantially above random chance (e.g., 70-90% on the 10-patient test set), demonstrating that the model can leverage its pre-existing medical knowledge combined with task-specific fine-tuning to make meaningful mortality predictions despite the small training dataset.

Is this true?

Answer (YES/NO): NO